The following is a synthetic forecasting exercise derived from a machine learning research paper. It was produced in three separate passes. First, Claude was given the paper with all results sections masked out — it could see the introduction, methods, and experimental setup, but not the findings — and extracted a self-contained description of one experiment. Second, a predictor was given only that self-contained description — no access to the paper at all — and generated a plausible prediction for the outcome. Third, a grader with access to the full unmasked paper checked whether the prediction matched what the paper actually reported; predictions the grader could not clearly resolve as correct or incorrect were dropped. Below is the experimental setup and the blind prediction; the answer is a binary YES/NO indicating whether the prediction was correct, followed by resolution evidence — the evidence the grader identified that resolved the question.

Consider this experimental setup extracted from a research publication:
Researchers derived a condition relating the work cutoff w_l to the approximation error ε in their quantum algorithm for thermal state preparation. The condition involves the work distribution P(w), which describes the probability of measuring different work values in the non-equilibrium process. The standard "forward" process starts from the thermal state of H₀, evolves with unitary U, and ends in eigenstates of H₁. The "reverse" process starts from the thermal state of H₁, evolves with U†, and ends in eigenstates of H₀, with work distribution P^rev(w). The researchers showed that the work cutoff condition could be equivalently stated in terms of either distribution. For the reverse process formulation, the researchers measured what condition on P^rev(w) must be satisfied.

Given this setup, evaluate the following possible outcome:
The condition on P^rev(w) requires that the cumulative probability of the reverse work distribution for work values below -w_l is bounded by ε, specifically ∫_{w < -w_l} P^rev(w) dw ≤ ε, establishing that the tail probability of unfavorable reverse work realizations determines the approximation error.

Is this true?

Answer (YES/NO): NO